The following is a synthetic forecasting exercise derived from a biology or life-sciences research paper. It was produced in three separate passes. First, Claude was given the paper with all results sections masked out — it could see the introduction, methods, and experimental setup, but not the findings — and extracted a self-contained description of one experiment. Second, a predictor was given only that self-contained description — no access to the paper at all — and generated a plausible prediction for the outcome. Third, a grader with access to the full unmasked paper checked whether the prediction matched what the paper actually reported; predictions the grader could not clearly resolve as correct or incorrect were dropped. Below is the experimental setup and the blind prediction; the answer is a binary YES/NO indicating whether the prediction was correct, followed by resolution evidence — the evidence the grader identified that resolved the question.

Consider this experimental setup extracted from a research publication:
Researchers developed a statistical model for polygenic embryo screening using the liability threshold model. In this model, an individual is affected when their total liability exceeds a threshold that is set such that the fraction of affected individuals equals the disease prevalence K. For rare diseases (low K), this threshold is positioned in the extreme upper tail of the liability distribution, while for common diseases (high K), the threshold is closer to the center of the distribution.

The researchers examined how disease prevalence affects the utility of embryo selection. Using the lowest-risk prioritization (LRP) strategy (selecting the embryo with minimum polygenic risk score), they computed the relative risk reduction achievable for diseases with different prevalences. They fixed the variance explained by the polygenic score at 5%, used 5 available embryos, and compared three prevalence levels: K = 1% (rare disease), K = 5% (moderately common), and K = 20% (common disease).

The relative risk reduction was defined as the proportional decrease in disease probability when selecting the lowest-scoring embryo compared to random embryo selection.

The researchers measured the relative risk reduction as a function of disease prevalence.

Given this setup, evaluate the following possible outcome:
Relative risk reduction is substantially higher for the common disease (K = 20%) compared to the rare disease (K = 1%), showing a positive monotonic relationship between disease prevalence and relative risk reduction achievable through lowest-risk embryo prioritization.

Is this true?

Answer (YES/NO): NO